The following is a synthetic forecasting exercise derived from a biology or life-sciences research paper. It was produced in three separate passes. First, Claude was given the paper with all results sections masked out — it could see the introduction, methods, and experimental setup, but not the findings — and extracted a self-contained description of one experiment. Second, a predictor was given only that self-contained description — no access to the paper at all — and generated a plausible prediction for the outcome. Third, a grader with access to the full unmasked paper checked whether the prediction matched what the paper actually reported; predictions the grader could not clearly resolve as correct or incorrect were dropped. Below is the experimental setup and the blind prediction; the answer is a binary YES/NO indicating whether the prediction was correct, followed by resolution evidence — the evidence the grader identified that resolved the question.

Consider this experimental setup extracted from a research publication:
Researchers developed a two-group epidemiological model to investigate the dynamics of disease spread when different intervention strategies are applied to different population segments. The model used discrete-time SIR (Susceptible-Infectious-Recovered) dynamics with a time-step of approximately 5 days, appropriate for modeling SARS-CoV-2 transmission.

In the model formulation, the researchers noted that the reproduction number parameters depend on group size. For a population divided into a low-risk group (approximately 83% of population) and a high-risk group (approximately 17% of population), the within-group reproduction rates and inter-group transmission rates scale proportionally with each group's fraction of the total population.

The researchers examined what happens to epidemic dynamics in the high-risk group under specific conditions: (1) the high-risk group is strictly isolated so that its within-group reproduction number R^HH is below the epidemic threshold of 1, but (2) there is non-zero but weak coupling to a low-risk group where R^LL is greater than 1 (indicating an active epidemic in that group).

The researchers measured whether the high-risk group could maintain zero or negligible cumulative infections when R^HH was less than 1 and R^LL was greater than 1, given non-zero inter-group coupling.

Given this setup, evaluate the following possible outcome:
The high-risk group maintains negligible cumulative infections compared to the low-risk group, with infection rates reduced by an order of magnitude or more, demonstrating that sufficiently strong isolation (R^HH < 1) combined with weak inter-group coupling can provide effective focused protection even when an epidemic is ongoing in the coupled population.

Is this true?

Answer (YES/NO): NO